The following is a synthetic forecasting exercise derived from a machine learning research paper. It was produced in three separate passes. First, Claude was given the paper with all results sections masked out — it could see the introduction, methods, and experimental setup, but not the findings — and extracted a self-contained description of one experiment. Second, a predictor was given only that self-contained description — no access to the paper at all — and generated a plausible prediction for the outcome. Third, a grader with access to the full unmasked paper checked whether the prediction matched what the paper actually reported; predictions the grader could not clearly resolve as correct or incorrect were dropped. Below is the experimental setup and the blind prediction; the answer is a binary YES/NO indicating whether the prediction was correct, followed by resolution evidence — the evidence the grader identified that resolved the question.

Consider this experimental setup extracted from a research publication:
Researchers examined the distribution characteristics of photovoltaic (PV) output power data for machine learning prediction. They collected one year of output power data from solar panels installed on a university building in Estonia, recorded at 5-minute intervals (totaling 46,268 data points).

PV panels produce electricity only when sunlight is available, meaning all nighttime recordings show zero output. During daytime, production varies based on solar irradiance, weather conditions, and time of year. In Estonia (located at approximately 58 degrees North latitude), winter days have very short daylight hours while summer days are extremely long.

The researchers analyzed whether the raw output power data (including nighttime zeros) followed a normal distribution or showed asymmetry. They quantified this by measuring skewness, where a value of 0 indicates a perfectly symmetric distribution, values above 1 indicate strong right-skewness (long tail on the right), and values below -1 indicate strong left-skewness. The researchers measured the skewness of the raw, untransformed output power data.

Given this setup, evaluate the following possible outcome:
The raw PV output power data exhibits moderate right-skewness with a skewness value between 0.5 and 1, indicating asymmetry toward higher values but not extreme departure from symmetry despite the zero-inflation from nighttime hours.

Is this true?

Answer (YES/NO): NO